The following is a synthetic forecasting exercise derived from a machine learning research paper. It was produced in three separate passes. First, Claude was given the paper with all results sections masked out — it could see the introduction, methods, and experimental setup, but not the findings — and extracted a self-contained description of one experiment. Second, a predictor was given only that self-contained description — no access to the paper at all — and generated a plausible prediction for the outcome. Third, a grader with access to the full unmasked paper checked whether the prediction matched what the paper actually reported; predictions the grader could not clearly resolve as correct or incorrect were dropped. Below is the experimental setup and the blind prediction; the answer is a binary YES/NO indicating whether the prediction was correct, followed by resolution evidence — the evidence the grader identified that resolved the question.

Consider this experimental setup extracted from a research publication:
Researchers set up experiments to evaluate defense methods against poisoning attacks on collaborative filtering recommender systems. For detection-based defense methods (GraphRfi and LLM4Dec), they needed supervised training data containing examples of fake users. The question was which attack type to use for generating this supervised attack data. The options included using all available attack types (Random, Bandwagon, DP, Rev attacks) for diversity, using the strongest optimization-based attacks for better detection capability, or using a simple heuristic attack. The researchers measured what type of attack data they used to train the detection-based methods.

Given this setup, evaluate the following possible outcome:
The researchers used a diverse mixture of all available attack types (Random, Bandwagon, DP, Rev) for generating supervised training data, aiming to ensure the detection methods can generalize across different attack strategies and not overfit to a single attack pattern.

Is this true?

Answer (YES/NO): NO